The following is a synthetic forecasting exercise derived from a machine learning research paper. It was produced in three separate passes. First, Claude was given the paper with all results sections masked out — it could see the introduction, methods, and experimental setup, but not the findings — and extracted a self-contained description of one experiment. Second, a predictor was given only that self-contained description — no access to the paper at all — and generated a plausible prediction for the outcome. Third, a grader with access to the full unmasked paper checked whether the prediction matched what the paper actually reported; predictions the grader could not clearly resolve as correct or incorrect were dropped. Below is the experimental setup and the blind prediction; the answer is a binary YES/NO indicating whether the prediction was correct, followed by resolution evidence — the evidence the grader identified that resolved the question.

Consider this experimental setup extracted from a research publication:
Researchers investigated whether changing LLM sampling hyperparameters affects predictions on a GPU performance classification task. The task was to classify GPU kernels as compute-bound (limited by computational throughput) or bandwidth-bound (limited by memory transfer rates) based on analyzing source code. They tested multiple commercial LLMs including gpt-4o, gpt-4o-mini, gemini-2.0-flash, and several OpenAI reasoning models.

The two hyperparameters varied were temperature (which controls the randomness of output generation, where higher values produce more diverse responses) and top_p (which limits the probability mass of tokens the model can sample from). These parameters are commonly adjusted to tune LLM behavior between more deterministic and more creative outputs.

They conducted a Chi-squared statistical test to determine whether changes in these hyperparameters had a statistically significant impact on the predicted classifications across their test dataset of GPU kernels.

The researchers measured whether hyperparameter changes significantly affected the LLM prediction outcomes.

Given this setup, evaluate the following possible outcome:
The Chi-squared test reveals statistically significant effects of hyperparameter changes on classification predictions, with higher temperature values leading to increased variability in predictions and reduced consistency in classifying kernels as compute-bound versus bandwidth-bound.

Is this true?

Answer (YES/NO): NO